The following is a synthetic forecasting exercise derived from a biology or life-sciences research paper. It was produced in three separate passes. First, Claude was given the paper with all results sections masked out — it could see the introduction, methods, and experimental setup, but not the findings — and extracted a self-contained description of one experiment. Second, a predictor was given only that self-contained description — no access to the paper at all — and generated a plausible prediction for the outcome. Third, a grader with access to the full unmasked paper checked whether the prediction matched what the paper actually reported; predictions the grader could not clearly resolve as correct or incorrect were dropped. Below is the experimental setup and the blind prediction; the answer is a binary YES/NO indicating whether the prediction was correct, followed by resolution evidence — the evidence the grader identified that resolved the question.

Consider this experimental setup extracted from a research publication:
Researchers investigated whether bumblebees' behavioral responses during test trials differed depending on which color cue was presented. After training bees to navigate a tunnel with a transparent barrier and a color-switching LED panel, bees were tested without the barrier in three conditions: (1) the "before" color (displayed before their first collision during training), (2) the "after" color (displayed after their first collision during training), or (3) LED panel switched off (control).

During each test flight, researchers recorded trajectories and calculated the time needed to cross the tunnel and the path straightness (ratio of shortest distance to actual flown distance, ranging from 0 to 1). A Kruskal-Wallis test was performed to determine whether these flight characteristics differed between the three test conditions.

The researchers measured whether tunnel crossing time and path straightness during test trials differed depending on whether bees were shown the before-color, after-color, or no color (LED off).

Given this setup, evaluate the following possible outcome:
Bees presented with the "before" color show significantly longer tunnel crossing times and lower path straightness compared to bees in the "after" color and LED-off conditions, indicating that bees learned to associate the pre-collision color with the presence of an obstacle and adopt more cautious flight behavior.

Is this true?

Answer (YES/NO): NO